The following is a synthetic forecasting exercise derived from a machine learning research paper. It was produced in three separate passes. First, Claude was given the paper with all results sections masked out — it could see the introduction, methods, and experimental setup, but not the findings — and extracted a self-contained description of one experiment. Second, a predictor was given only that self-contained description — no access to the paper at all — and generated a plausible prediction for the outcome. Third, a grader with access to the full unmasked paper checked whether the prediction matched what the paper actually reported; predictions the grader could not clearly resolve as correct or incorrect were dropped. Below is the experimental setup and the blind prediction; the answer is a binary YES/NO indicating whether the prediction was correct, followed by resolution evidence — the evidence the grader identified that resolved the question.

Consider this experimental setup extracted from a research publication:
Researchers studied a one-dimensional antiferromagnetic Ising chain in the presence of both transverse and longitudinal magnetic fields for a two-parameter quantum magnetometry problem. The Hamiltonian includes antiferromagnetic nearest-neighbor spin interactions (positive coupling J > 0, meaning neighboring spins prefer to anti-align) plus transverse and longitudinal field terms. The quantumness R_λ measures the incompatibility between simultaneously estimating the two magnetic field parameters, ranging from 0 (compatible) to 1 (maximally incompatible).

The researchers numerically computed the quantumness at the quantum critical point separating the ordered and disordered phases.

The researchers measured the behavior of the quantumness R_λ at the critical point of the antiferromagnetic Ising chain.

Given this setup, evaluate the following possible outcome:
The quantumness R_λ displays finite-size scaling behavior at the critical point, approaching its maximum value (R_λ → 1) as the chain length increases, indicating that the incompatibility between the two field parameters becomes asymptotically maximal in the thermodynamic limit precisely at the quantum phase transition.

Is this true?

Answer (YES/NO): NO